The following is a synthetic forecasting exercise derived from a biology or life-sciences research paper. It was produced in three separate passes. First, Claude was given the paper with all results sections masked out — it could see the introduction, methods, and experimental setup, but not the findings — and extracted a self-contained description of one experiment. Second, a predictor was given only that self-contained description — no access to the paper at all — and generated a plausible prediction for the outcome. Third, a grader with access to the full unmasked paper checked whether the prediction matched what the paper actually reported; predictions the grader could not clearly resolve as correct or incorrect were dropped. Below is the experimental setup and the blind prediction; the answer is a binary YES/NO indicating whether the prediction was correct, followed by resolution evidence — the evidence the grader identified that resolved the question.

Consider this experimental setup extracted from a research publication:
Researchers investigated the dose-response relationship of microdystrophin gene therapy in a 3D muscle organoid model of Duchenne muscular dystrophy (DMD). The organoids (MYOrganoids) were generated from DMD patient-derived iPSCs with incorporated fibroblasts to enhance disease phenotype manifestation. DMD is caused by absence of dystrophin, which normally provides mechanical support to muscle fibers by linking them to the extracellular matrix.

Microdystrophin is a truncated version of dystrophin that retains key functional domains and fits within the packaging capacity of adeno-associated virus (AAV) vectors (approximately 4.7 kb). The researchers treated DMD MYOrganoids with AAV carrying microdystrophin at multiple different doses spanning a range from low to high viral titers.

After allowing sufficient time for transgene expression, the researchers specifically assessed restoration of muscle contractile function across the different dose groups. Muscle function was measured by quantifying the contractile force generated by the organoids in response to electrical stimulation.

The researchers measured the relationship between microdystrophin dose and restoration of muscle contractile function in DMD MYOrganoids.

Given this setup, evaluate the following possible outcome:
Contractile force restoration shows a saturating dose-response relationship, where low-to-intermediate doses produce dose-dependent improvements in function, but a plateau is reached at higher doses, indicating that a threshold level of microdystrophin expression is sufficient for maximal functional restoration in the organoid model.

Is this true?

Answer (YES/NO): NO